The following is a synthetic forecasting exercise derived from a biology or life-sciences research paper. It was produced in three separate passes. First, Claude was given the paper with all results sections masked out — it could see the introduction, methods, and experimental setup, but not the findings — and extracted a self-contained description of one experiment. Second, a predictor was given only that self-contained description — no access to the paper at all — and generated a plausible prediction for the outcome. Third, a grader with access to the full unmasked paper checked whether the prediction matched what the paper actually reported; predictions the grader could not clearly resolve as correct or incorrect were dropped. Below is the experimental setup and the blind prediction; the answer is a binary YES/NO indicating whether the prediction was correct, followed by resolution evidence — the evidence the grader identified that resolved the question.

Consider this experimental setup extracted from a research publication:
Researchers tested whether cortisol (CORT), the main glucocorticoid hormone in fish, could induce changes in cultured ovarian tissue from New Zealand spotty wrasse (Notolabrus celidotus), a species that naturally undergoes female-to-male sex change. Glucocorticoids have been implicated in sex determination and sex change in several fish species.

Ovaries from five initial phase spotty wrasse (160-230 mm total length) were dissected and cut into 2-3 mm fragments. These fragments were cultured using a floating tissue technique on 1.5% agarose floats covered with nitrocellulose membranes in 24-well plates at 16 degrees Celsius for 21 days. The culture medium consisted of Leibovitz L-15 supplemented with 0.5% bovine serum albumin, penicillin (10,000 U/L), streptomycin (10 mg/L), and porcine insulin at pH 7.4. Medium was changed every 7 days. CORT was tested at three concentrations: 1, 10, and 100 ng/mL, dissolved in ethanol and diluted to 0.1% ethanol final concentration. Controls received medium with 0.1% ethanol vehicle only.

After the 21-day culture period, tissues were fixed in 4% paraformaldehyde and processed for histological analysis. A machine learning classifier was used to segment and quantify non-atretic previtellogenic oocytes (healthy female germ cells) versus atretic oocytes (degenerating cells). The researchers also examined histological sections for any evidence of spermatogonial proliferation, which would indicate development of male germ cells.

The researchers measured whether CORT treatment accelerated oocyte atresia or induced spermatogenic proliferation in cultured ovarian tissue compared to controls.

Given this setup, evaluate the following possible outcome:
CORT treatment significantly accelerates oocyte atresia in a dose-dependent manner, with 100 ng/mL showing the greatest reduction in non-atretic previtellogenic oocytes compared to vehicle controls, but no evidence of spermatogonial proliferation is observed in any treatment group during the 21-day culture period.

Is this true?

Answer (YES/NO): NO